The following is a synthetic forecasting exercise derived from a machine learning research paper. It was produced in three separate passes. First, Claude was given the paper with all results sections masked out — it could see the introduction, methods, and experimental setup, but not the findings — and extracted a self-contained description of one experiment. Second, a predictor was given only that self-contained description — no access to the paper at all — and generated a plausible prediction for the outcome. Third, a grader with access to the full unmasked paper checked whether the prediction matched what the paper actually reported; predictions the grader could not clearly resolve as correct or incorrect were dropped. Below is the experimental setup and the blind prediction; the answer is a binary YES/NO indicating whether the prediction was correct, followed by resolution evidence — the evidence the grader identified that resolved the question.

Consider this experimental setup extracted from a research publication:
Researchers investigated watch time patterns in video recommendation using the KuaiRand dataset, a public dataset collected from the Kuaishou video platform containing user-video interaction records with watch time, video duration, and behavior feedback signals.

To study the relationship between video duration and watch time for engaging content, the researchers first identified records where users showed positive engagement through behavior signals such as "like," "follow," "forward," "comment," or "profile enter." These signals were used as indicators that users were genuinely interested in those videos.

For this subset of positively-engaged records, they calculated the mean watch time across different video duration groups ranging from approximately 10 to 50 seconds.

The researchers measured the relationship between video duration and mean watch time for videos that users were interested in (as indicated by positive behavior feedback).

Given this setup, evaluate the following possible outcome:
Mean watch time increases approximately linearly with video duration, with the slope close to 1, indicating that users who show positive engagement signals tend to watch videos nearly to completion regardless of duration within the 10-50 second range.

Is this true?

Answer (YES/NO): NO